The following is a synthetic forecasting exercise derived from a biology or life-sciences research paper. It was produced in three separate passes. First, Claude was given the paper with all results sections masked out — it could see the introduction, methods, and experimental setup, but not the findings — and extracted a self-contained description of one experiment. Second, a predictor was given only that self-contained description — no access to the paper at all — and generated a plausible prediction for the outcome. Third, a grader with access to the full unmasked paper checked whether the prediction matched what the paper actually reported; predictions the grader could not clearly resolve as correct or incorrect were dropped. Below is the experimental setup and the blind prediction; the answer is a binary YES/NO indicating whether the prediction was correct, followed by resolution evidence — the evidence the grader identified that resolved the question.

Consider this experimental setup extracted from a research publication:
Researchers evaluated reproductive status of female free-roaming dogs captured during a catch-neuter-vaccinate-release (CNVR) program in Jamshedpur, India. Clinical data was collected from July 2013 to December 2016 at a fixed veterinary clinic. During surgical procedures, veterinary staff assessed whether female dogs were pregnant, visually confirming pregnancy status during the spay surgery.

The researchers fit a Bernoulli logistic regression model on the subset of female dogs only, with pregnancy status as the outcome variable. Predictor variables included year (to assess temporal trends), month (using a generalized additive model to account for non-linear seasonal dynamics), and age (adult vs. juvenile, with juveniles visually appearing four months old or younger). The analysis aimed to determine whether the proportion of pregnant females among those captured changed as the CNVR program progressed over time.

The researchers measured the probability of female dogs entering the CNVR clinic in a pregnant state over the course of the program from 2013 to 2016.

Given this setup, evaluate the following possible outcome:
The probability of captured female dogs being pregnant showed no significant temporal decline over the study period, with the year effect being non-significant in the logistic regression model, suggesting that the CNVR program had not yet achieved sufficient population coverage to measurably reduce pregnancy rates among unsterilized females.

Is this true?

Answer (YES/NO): NO